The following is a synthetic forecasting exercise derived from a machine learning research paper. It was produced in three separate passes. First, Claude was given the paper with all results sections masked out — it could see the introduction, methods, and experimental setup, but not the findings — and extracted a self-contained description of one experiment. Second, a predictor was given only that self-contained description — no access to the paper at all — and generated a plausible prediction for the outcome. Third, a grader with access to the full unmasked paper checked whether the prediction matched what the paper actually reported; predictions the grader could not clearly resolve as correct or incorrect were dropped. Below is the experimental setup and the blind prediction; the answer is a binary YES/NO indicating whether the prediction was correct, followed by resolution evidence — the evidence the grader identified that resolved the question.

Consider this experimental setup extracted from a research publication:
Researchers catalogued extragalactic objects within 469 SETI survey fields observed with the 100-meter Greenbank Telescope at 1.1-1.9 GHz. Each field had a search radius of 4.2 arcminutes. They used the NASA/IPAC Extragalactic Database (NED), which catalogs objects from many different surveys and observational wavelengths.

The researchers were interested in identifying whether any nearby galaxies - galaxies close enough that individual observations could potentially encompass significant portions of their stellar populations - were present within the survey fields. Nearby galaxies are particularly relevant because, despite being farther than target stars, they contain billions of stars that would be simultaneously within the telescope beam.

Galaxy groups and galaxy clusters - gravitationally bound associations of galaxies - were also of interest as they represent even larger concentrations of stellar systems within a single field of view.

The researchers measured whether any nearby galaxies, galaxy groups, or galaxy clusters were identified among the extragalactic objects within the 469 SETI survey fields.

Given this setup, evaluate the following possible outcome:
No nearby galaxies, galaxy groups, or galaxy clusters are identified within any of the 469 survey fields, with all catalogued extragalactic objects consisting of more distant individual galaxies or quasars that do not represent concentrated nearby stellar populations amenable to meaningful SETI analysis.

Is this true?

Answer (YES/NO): NO